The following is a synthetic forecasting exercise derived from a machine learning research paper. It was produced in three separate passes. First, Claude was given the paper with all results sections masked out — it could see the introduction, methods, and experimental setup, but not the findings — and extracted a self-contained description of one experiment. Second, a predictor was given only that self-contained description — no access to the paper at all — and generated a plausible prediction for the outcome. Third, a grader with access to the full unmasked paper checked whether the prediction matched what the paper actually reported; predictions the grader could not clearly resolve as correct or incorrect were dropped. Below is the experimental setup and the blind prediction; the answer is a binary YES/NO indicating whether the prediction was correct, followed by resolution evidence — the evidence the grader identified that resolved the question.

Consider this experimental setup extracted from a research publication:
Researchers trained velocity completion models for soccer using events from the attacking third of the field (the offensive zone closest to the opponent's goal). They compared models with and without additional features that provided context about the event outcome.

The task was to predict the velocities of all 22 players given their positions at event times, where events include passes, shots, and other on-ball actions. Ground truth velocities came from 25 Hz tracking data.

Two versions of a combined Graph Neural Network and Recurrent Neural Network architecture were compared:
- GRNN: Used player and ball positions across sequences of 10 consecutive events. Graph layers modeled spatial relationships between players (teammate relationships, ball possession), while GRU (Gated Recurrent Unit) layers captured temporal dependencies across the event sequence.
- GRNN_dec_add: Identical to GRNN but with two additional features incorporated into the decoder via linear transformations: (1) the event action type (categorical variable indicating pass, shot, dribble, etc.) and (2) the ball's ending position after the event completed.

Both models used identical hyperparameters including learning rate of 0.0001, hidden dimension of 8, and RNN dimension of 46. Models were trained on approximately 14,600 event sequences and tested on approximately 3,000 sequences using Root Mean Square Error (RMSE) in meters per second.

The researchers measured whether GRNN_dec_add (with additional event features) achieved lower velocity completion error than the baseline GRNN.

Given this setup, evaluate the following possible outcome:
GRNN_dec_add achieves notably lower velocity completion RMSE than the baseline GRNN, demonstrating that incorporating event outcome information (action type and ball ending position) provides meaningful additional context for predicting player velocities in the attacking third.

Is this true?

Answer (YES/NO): NO